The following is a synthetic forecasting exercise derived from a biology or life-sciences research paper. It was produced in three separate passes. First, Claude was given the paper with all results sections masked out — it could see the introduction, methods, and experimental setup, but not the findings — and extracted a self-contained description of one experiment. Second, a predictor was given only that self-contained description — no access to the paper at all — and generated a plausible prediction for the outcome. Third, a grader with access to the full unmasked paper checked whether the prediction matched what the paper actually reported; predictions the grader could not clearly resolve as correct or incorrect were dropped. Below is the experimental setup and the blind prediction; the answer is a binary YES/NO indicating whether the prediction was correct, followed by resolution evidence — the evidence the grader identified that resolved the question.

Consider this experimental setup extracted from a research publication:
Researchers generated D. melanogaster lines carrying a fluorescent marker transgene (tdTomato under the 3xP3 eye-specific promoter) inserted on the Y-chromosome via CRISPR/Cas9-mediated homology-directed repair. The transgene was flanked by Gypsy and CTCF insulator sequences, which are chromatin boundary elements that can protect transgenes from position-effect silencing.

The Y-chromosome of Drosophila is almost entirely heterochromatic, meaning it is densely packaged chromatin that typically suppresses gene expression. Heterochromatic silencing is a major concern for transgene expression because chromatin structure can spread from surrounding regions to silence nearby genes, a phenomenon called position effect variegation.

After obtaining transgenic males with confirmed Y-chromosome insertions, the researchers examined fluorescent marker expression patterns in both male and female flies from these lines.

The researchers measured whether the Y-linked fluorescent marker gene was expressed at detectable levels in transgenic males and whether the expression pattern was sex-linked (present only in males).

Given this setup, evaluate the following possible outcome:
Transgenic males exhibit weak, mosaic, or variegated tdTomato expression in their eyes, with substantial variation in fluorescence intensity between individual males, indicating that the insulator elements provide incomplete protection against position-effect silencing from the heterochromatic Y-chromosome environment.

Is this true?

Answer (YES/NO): NO